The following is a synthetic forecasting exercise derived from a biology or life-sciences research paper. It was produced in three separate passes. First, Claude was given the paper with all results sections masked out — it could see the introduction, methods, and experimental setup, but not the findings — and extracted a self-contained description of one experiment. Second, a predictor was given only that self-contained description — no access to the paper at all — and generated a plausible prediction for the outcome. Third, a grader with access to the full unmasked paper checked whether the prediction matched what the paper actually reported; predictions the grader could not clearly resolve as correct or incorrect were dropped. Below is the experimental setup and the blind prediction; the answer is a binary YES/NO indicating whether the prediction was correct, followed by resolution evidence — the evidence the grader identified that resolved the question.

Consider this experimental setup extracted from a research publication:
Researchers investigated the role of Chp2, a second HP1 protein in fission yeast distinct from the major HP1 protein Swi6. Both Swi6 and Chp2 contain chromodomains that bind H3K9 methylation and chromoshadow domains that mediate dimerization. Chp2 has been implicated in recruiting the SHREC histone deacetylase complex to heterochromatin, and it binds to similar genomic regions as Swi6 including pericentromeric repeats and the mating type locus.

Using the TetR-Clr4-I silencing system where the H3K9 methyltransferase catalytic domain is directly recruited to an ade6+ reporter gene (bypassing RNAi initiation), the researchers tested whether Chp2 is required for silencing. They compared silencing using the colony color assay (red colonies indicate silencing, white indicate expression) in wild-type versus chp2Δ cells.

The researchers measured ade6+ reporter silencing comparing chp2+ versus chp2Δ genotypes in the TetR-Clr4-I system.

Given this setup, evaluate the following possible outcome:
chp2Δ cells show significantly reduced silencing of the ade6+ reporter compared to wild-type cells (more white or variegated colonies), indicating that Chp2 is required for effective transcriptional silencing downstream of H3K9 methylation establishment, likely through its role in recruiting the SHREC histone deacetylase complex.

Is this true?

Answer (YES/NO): YES